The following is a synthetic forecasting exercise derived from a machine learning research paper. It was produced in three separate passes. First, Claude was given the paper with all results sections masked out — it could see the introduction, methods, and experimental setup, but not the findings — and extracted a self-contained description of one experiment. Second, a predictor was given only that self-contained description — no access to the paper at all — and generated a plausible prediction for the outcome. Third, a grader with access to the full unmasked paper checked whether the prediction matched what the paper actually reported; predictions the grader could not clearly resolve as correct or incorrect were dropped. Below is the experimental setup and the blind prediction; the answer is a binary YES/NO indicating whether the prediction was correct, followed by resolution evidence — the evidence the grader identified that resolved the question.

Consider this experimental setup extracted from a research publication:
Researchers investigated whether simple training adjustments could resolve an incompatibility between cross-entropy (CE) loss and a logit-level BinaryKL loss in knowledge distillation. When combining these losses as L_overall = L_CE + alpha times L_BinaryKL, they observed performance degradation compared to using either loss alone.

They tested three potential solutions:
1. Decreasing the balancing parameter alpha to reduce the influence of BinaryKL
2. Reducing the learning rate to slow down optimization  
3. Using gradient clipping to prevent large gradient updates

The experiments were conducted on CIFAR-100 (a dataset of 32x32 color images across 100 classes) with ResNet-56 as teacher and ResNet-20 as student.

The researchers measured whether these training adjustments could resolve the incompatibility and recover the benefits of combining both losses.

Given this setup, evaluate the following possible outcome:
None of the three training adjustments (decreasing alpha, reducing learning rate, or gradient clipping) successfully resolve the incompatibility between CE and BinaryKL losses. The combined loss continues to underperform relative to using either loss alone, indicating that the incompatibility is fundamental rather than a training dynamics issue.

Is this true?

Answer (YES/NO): YES